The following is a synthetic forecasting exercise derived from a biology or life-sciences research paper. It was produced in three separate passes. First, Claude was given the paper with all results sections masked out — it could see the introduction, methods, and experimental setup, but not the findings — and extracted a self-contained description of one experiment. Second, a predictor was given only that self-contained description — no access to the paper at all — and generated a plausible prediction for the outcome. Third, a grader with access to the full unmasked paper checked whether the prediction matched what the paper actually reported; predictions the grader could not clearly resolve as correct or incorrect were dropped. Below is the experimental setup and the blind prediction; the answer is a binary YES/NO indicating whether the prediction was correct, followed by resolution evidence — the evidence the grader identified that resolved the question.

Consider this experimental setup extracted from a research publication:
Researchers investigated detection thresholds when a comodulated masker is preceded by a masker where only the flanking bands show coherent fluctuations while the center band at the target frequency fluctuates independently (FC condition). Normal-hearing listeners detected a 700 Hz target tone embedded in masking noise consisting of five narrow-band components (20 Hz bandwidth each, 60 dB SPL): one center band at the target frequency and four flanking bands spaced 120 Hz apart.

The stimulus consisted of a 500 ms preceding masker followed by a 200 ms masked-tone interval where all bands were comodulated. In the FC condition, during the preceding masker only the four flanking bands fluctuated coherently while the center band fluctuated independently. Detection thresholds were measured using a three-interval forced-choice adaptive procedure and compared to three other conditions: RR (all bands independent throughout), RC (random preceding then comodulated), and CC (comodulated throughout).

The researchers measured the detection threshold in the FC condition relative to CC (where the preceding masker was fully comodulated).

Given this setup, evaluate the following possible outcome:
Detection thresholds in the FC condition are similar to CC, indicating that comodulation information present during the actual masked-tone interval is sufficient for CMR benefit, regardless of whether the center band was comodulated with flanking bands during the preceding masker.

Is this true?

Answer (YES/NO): NO